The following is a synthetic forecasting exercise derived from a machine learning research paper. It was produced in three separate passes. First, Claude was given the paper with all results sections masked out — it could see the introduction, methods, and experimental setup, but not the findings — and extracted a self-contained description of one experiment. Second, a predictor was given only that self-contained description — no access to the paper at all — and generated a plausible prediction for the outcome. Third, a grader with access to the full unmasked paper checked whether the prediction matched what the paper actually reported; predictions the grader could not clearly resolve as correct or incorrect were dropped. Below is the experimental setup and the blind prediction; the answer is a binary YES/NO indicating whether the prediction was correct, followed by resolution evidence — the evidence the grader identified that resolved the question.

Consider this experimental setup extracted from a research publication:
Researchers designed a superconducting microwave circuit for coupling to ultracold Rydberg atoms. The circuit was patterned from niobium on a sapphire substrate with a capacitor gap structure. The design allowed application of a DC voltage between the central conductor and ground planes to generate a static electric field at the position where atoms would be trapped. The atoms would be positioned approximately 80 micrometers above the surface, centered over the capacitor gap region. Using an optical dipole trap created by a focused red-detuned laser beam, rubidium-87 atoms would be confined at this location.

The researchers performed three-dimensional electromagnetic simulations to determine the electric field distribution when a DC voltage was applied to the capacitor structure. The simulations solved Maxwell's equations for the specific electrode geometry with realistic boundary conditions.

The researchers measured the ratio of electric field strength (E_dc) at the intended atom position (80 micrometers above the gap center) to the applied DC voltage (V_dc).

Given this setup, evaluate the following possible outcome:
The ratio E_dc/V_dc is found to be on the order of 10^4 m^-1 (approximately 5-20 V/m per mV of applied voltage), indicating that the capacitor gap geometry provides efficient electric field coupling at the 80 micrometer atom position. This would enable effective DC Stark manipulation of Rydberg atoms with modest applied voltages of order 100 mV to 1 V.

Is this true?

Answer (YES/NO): NO